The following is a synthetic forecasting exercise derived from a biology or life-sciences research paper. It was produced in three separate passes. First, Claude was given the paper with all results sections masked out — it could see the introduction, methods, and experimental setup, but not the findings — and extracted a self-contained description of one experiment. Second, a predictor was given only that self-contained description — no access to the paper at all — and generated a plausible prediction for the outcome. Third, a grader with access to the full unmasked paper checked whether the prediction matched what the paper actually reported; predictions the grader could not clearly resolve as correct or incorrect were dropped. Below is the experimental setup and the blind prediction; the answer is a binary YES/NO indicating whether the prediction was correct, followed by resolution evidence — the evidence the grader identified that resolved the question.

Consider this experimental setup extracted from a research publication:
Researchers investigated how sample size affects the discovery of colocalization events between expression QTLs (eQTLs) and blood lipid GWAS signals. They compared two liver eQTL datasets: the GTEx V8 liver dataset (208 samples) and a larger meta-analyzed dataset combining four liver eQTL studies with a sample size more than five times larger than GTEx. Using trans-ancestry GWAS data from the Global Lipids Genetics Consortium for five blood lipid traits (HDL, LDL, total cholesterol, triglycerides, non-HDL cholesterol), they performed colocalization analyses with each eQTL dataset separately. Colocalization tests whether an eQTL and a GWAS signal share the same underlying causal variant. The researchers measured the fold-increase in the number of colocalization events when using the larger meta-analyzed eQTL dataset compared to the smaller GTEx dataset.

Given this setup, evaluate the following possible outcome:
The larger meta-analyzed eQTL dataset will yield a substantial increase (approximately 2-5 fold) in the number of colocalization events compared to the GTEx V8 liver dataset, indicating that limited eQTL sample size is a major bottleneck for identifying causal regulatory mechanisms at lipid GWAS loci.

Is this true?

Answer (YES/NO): NO